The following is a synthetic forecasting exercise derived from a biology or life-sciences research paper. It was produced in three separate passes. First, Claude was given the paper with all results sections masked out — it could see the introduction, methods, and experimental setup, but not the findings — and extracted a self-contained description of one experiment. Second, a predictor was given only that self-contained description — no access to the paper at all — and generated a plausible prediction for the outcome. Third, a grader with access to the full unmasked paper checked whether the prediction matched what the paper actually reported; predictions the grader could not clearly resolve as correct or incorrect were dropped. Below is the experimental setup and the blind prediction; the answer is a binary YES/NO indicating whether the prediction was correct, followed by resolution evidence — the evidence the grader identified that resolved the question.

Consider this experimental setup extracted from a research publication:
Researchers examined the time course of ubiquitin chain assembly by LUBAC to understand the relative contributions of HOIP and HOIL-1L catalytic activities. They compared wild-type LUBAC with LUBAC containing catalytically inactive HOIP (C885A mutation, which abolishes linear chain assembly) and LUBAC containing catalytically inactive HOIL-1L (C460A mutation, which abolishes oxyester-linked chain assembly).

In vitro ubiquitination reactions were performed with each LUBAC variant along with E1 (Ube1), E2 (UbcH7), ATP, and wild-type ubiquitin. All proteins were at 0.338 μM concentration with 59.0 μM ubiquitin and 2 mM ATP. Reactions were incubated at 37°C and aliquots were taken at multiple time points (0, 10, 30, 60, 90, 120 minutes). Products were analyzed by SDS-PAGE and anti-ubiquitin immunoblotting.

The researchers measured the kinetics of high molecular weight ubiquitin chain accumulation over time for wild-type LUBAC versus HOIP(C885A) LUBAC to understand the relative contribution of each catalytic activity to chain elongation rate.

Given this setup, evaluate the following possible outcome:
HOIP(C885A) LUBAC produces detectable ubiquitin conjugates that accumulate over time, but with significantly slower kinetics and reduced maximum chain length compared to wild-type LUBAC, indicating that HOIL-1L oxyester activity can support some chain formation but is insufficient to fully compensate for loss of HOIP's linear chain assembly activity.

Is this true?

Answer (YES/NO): NO